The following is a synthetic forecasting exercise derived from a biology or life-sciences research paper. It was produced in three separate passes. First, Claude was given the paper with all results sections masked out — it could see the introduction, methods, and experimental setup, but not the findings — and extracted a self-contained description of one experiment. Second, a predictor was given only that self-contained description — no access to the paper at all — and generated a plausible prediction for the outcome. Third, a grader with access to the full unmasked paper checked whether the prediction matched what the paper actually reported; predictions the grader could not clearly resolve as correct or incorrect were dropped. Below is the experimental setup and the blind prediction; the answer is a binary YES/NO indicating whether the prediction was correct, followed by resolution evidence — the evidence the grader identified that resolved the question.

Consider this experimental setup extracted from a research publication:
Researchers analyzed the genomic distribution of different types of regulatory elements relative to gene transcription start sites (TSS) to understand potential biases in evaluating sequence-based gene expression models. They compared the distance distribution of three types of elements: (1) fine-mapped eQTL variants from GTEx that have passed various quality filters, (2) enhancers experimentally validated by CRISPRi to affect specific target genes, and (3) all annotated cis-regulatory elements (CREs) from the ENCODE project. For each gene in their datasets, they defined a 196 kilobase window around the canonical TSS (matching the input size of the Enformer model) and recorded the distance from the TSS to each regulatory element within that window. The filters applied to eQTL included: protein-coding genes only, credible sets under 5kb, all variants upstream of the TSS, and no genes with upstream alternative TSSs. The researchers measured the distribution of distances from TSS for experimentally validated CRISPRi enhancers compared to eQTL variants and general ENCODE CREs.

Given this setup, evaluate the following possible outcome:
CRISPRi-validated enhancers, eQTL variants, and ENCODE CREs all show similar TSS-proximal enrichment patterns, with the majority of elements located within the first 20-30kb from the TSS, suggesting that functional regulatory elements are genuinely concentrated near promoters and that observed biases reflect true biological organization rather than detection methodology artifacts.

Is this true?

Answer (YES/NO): NO